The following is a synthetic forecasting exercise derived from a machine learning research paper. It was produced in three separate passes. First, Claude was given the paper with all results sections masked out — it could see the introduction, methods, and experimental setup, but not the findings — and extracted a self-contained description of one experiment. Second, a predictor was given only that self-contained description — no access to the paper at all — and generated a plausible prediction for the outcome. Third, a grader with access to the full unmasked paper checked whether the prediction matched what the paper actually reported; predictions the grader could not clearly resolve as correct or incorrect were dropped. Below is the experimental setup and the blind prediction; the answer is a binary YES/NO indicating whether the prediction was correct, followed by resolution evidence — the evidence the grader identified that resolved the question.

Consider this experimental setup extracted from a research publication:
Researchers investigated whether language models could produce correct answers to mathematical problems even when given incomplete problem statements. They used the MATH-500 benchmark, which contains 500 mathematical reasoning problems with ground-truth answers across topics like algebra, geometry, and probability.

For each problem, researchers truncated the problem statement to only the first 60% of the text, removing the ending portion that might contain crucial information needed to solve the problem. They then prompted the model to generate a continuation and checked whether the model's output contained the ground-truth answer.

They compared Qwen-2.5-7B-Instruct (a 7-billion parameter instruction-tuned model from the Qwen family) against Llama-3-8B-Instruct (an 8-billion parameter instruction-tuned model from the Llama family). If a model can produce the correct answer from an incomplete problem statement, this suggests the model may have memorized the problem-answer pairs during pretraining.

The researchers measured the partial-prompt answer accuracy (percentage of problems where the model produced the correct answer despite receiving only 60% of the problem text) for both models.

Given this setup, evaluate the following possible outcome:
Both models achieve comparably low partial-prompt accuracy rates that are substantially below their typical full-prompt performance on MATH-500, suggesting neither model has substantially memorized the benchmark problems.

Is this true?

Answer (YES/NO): NO